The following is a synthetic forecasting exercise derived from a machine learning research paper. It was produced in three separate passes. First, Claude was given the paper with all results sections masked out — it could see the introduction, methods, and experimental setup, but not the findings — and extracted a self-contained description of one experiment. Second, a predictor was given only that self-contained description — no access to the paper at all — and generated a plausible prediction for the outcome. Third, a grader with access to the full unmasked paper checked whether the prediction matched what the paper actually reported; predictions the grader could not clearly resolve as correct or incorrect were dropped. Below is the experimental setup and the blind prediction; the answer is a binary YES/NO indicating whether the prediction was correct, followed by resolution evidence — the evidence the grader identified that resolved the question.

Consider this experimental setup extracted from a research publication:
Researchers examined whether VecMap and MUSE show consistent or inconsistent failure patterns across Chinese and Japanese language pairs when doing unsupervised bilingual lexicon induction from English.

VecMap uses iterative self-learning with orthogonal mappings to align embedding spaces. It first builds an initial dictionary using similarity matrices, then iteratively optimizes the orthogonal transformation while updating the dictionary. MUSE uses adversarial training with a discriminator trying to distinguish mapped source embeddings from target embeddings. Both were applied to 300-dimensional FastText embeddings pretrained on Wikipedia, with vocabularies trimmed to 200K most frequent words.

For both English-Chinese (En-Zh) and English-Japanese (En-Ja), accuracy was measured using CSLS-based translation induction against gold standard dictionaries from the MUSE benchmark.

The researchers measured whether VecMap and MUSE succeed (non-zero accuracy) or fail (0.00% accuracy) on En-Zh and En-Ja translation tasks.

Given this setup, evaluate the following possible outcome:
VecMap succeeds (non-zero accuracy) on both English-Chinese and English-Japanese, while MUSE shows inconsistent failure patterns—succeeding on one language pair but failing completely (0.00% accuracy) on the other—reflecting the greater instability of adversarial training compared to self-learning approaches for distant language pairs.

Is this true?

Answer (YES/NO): NO